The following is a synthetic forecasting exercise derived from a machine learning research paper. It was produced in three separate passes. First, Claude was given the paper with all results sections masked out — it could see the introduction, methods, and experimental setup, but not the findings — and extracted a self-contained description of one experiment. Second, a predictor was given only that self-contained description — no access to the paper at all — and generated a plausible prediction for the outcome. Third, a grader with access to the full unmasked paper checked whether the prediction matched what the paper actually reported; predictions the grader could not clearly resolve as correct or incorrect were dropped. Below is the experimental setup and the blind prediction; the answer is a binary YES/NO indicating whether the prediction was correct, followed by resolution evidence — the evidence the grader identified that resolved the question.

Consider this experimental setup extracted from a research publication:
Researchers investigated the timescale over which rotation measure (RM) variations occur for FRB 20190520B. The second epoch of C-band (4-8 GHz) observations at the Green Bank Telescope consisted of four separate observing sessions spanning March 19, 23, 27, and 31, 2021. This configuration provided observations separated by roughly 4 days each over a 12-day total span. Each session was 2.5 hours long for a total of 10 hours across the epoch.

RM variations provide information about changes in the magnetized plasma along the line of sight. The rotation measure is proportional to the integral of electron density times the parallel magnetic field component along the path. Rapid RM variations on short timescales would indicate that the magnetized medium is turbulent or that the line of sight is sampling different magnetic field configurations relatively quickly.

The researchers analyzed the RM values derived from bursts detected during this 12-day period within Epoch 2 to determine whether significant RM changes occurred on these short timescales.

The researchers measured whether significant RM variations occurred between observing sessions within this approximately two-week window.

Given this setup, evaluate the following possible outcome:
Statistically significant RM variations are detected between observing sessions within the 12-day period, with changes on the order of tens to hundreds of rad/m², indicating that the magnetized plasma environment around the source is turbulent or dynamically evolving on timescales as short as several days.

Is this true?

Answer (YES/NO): YES